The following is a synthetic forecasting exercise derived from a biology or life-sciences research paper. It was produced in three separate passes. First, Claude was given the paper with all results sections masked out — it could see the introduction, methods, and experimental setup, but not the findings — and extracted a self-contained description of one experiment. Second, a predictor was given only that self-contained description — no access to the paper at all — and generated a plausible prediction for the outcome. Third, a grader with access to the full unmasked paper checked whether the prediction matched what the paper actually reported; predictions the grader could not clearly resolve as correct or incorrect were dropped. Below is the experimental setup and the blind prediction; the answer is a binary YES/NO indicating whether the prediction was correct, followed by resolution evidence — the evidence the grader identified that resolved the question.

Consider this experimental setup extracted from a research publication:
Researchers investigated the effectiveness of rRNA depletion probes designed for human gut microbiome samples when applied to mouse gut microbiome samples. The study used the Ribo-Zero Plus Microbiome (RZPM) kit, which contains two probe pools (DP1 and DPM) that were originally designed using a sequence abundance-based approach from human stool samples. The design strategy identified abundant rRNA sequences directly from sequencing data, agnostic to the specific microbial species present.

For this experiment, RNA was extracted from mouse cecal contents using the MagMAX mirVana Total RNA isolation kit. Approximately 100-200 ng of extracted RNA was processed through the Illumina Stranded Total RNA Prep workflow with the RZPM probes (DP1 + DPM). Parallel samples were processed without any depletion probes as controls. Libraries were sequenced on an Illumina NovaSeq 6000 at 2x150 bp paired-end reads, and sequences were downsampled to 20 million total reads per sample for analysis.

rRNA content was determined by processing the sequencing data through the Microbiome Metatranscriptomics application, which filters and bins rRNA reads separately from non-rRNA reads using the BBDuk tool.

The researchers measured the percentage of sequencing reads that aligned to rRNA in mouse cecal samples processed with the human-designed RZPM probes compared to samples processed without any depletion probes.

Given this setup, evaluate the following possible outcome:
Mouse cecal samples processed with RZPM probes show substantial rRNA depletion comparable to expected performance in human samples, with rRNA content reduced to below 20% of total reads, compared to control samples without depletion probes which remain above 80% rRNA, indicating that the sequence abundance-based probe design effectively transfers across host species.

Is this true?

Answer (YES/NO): NO